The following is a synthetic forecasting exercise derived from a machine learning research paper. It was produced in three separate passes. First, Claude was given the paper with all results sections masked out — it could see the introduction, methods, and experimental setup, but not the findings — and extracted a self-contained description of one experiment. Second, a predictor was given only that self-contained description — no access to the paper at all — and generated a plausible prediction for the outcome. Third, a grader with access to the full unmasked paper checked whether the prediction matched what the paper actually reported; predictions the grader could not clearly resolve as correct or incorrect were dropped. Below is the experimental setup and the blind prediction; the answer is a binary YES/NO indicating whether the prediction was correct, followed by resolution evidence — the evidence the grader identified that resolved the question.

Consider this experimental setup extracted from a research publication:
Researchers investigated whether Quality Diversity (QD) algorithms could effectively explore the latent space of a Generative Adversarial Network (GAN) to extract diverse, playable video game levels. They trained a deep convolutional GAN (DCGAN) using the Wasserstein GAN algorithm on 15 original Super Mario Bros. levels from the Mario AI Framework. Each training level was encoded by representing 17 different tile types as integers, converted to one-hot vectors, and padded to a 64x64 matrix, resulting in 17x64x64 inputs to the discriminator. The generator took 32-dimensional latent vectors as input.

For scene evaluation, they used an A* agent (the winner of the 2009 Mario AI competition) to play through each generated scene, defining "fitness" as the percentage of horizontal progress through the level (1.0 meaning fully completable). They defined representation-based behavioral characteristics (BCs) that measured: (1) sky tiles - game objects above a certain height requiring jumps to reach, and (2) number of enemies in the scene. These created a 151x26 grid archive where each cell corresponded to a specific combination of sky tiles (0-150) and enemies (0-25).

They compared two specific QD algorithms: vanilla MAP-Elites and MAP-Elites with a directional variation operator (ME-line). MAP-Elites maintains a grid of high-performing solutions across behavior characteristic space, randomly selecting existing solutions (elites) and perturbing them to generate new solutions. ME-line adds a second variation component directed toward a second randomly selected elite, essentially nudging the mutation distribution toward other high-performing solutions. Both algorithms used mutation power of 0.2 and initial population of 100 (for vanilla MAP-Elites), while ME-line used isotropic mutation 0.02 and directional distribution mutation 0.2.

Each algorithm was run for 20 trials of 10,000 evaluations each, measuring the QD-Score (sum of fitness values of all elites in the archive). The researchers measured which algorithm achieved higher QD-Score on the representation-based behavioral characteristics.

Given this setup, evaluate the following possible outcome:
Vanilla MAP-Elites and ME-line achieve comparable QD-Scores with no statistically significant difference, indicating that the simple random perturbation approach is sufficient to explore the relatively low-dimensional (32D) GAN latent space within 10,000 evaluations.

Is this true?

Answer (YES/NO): YES